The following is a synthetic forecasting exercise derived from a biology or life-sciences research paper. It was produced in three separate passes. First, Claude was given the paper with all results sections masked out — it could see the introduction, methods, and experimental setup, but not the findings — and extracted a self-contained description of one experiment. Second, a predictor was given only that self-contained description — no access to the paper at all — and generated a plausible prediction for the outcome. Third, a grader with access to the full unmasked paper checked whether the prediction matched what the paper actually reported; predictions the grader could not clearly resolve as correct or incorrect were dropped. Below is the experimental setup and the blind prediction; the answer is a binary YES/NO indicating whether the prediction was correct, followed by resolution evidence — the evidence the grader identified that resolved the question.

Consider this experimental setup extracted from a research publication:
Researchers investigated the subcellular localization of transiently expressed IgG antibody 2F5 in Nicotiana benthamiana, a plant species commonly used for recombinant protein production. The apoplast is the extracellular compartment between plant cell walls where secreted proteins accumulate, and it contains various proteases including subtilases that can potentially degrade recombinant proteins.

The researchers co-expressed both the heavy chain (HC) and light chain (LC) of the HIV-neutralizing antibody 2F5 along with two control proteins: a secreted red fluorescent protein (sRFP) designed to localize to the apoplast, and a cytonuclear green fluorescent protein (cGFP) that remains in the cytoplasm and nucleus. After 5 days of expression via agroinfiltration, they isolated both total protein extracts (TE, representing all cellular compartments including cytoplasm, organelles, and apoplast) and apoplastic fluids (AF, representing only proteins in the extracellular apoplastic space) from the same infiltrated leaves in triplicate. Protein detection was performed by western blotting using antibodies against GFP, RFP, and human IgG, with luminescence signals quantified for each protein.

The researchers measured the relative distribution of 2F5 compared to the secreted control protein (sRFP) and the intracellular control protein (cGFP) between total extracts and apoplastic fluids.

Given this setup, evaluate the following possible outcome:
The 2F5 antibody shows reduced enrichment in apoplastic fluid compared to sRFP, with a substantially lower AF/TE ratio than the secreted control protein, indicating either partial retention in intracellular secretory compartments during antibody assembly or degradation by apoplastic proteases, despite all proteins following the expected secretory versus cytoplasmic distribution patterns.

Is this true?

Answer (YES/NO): NO